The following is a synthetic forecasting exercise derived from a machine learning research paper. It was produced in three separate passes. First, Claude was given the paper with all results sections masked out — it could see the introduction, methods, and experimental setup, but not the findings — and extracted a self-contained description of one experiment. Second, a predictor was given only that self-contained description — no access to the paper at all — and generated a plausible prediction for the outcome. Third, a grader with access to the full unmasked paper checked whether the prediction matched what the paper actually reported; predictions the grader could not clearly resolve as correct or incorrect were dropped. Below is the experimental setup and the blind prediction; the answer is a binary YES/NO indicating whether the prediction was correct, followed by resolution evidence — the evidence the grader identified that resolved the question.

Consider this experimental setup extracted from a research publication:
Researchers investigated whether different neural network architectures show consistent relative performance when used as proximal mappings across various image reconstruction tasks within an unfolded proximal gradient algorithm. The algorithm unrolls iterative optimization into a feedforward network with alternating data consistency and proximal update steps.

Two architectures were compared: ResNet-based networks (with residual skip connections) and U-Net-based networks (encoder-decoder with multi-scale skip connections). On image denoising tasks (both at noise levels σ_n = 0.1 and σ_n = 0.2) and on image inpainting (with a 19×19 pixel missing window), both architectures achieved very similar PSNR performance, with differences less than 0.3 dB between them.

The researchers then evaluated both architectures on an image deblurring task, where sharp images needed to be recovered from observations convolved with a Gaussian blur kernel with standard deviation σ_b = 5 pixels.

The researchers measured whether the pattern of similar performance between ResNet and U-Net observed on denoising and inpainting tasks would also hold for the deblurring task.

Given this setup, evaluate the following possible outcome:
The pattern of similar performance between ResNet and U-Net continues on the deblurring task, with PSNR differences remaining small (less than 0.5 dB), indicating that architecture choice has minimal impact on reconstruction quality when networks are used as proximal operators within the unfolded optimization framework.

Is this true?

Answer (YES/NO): NO